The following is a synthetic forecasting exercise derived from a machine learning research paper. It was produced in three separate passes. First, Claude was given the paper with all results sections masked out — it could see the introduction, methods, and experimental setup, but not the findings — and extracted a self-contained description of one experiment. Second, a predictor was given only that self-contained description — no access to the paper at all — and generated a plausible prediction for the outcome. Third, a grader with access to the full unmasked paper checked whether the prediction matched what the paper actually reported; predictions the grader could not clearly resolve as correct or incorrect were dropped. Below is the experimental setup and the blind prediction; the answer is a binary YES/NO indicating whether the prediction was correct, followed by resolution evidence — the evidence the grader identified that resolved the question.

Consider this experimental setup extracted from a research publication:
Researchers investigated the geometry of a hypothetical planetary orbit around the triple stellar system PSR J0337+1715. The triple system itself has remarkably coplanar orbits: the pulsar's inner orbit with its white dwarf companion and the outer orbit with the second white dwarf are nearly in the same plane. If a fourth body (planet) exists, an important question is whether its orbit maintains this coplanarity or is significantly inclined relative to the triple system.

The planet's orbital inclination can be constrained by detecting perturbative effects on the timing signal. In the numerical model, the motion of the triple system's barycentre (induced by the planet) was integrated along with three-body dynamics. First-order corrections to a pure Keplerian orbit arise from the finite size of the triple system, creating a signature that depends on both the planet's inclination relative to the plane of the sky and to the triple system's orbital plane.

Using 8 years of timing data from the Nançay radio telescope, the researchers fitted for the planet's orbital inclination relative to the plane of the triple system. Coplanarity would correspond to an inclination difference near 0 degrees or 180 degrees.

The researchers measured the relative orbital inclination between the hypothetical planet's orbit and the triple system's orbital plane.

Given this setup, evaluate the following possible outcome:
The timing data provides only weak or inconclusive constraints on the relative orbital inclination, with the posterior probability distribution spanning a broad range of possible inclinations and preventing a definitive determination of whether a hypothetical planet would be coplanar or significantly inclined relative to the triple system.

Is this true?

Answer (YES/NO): NO